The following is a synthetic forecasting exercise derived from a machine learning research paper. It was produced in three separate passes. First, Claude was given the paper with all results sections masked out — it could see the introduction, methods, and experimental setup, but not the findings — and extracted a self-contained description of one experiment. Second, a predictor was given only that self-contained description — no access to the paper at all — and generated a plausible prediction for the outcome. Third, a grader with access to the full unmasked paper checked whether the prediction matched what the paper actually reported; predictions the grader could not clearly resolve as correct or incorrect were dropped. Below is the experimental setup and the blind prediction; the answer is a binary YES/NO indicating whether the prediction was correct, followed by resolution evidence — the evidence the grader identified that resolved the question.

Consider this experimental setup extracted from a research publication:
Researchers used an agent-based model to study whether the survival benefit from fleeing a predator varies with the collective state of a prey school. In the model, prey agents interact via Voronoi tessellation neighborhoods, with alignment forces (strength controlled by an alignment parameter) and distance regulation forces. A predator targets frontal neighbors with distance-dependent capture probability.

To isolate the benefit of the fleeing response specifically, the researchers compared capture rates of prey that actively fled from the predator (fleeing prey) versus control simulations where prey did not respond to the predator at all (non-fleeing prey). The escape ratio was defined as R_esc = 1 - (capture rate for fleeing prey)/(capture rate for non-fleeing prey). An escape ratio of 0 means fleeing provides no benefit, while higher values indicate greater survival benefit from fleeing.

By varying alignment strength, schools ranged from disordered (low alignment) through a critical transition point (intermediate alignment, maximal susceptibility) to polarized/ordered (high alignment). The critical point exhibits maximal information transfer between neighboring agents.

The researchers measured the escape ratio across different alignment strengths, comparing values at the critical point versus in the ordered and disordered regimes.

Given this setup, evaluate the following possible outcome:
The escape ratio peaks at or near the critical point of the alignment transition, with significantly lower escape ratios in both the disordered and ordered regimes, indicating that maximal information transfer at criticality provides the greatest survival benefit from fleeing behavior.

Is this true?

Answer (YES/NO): NO